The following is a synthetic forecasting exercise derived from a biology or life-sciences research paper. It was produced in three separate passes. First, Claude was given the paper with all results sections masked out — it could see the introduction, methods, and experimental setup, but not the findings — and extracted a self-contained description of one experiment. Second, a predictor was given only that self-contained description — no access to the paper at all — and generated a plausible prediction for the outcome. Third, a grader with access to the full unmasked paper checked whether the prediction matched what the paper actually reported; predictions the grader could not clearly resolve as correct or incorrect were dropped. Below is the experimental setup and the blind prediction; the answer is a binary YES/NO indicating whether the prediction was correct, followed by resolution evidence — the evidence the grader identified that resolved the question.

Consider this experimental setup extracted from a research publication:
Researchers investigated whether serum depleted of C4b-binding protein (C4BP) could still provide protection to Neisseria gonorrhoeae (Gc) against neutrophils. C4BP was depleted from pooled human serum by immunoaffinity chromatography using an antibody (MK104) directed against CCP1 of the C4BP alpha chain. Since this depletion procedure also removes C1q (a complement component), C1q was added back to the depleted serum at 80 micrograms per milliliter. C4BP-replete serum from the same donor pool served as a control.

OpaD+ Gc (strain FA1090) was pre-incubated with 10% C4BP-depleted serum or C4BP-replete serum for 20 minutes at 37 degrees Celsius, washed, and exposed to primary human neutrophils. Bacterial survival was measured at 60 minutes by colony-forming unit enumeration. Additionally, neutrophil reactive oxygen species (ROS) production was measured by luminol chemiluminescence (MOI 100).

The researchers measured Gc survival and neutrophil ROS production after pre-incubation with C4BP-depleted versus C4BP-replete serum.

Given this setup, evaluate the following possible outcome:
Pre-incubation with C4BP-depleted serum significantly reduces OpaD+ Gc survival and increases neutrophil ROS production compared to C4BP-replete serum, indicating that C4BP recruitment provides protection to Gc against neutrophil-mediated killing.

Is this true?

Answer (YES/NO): YES